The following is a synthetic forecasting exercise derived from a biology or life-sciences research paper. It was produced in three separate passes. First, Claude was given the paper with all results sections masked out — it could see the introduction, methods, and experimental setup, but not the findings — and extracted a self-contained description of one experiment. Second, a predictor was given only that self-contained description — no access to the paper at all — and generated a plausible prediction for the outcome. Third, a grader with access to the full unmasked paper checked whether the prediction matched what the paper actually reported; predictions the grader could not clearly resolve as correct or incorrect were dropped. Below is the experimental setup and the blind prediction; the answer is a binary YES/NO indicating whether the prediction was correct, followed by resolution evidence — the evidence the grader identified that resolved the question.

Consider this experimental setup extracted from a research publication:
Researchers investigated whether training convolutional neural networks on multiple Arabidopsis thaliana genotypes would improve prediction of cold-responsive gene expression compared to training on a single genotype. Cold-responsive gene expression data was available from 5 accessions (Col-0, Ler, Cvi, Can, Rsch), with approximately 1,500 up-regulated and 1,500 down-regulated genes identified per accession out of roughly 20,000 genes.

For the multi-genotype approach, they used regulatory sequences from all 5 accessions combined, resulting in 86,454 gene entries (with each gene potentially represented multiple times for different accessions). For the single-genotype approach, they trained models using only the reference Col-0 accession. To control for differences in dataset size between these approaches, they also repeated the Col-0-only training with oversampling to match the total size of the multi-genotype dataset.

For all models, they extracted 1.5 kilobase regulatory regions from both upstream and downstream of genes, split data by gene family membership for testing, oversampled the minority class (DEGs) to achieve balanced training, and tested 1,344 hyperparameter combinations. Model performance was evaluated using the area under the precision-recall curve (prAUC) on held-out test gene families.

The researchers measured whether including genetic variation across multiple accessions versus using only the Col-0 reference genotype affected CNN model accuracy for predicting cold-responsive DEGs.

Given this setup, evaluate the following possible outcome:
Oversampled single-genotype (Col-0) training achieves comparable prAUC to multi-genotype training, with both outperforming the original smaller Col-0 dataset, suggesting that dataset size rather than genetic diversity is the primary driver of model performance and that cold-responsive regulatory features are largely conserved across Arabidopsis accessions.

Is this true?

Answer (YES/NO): NO